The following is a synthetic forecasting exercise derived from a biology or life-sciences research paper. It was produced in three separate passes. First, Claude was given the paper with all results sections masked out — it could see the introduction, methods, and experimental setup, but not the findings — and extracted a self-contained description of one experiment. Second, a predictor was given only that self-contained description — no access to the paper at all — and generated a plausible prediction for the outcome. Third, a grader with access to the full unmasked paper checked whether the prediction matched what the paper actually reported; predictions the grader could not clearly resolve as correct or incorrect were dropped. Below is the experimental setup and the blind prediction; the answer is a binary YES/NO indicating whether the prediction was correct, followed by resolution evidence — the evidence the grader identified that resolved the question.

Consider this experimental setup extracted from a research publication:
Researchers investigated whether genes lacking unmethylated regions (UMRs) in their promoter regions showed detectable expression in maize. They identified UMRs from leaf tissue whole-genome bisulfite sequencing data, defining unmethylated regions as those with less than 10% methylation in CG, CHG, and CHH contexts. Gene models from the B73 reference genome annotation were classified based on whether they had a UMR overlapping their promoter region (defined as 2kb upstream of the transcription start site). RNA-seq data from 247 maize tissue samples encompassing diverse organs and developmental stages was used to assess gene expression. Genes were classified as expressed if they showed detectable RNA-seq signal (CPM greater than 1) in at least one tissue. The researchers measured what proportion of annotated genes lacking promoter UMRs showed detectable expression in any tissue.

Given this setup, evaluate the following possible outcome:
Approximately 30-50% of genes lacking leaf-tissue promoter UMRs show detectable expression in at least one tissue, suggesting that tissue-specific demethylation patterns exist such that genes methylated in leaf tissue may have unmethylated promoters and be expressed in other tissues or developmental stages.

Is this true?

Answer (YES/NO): NO